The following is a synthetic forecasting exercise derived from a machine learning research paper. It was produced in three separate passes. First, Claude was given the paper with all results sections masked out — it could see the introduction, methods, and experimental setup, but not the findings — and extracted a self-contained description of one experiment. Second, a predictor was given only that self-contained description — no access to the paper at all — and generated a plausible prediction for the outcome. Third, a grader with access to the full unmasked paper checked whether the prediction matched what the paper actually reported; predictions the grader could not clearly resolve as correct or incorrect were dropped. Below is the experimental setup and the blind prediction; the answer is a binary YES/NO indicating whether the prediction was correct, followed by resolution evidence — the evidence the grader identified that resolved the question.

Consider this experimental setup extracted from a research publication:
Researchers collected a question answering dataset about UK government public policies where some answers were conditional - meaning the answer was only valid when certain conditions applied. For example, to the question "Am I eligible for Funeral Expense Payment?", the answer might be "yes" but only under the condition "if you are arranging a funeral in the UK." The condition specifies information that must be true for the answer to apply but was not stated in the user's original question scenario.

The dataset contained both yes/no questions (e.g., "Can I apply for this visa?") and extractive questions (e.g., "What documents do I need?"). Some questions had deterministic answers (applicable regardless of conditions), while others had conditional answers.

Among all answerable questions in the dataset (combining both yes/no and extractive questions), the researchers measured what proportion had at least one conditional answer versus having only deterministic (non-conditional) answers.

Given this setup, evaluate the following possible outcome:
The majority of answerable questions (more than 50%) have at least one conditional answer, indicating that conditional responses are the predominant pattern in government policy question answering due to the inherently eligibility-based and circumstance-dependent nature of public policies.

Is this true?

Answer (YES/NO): NO